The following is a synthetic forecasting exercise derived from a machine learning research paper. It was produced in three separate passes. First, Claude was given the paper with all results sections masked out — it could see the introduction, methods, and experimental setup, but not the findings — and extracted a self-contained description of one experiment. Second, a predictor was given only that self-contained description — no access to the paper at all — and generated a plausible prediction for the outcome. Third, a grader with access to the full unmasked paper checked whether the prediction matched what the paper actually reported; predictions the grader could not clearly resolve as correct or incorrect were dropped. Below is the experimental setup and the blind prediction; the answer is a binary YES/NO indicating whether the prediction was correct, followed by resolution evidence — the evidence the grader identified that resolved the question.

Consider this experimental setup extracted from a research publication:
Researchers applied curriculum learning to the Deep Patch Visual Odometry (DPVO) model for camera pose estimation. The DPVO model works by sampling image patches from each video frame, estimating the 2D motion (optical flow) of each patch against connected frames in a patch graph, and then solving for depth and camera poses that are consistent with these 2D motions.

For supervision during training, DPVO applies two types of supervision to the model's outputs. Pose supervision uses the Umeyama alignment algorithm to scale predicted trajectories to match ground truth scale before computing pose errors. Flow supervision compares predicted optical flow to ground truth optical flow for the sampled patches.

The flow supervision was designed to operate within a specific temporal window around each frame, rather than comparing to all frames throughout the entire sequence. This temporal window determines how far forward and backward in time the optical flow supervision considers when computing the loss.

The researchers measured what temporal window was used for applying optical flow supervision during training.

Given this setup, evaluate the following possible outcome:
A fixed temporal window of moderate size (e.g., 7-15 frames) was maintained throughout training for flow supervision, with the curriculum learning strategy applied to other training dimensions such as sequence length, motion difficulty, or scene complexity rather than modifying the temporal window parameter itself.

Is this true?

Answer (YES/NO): NO